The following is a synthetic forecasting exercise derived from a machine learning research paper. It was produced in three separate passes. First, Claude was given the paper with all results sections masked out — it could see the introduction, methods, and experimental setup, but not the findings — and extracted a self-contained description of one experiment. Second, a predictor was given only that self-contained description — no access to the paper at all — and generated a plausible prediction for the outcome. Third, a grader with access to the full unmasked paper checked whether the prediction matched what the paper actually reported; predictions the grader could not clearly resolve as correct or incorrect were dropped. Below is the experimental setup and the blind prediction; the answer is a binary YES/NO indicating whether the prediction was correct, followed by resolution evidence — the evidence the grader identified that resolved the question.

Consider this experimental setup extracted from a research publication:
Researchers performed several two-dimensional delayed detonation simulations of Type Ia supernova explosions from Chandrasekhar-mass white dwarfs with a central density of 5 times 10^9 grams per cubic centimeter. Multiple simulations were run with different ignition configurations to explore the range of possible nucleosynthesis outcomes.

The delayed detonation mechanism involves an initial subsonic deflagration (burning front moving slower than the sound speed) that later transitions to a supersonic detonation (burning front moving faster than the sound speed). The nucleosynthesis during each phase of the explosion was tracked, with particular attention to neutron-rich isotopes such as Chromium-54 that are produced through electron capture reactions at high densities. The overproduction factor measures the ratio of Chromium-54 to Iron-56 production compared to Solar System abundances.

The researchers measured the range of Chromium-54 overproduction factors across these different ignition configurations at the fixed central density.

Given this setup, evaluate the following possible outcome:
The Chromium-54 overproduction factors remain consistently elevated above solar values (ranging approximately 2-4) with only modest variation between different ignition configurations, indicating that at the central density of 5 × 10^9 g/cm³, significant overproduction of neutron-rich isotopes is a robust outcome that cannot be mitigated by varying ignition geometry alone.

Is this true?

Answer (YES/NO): NO